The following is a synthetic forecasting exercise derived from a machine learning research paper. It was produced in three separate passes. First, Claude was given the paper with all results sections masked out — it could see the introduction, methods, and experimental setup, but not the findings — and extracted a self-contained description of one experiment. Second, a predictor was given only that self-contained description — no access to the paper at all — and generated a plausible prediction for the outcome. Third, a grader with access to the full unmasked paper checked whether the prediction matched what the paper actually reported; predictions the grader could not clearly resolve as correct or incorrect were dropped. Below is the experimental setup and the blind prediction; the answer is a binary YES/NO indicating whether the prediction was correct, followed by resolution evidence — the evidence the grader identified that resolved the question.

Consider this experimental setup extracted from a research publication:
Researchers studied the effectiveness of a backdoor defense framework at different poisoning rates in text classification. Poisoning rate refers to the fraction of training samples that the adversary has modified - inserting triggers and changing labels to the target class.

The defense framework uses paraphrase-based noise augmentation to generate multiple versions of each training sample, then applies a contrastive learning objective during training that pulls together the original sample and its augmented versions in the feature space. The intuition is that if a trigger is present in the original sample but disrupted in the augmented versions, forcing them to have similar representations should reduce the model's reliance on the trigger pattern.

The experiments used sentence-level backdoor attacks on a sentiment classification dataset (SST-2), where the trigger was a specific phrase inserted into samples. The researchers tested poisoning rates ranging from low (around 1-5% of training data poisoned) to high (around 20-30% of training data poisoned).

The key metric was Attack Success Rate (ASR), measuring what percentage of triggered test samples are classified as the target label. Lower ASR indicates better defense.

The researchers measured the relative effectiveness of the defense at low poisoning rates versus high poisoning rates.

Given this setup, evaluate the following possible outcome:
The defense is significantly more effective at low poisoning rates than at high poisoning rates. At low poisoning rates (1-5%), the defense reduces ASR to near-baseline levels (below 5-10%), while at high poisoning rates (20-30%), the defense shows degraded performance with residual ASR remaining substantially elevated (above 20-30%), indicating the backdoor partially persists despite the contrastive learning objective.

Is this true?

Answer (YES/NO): NO